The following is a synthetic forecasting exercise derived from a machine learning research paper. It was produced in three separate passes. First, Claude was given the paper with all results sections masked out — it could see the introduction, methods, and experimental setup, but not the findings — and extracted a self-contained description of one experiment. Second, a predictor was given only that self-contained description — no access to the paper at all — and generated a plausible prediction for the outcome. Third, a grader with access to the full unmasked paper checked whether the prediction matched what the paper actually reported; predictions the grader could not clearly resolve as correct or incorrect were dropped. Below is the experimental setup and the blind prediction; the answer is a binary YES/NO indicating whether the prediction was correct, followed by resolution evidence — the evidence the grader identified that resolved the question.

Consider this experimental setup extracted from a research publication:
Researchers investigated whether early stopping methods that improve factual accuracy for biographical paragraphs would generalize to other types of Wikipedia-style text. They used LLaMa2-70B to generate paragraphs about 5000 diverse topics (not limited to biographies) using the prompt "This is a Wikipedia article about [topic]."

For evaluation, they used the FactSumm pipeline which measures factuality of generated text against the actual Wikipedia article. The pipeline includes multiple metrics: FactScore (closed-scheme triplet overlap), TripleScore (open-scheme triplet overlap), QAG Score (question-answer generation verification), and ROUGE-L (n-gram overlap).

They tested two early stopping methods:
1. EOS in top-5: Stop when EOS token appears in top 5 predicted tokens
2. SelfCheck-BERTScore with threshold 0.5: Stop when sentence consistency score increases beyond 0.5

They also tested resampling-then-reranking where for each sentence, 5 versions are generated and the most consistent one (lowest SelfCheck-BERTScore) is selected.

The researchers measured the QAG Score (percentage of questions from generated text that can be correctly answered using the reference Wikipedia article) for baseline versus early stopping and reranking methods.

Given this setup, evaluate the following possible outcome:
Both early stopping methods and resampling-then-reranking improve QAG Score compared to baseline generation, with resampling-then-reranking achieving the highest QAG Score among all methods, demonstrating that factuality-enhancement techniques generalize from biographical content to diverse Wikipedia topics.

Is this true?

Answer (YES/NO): YES